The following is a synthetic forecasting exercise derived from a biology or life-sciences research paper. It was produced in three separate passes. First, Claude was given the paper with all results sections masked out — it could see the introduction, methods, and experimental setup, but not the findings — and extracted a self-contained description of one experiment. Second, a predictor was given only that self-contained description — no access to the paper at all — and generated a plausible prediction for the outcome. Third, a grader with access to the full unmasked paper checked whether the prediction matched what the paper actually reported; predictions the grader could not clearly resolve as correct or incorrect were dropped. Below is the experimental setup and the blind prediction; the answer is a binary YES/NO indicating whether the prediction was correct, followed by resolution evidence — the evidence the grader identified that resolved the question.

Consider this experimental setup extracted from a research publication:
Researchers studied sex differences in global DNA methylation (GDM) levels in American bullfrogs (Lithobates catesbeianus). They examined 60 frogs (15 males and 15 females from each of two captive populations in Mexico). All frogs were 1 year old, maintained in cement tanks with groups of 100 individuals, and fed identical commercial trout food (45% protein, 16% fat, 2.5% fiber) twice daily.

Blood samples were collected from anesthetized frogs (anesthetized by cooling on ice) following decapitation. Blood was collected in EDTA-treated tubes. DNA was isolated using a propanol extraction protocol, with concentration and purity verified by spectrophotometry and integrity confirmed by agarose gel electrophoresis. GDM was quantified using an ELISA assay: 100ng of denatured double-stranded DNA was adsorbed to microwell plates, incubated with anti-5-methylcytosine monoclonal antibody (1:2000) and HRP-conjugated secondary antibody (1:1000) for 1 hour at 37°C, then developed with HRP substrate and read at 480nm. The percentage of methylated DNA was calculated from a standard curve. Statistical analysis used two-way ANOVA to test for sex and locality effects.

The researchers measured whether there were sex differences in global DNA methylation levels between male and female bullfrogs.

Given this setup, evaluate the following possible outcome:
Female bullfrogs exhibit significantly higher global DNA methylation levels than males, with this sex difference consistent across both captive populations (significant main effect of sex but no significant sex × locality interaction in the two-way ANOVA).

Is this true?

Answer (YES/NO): NO